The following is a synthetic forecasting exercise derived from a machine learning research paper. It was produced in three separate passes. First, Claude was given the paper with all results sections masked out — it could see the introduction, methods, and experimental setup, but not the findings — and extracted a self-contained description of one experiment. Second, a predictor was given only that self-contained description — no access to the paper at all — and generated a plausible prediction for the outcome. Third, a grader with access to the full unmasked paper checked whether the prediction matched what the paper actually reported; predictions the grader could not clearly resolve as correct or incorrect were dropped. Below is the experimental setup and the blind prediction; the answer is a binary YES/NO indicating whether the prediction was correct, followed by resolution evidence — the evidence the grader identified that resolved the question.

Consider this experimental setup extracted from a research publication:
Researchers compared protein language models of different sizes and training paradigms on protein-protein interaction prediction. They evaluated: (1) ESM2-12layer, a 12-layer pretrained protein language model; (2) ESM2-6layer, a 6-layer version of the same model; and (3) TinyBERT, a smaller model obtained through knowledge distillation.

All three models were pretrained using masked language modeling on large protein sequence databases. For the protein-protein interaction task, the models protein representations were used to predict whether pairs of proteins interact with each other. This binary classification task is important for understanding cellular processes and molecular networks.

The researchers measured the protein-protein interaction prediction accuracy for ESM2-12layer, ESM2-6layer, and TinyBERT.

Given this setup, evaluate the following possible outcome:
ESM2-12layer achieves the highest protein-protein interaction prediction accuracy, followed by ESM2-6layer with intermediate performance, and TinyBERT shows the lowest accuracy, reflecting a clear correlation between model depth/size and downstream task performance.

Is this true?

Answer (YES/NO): YES